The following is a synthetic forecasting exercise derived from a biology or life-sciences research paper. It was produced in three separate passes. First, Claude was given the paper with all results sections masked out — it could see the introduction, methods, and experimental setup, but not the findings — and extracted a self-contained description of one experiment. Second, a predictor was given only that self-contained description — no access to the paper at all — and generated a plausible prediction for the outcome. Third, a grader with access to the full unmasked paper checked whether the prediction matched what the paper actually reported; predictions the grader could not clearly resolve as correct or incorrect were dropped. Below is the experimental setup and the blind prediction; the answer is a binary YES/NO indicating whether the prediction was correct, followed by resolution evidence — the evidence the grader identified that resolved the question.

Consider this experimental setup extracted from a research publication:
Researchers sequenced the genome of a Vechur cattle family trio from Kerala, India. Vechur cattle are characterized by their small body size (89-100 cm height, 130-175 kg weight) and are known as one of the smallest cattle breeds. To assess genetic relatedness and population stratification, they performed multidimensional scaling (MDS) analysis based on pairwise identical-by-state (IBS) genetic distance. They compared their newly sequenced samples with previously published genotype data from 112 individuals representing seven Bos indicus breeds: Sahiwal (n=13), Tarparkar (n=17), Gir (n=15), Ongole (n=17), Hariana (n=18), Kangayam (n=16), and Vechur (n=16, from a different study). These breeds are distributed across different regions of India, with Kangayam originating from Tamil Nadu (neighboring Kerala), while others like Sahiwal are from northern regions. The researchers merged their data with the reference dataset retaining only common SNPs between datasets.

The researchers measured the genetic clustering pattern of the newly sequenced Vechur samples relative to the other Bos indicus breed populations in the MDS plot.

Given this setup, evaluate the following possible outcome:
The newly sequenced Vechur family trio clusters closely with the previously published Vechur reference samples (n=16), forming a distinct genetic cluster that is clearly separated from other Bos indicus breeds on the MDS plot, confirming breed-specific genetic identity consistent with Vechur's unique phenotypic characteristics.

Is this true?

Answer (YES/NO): YES